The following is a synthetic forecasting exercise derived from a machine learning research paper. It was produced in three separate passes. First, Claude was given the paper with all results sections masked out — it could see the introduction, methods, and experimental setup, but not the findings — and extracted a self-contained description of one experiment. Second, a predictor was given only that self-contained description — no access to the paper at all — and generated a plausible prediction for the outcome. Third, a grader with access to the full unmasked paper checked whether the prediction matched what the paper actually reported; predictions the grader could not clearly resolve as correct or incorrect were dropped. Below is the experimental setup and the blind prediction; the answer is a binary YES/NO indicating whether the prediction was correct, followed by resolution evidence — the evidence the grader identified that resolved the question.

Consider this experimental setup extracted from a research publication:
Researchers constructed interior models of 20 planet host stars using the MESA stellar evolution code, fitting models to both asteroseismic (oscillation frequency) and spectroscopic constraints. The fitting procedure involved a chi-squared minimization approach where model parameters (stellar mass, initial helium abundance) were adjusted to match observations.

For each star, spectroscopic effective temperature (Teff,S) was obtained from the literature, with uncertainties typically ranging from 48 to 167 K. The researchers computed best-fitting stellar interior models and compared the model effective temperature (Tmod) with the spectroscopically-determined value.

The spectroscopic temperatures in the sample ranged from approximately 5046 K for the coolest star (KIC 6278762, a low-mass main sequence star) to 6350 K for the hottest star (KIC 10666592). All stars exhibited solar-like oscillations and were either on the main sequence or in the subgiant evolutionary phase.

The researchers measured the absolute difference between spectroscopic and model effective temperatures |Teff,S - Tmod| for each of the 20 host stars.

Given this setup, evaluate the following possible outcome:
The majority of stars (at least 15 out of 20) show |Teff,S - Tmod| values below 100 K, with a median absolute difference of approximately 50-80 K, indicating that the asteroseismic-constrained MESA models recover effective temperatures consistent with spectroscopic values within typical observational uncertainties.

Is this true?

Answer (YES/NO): NO